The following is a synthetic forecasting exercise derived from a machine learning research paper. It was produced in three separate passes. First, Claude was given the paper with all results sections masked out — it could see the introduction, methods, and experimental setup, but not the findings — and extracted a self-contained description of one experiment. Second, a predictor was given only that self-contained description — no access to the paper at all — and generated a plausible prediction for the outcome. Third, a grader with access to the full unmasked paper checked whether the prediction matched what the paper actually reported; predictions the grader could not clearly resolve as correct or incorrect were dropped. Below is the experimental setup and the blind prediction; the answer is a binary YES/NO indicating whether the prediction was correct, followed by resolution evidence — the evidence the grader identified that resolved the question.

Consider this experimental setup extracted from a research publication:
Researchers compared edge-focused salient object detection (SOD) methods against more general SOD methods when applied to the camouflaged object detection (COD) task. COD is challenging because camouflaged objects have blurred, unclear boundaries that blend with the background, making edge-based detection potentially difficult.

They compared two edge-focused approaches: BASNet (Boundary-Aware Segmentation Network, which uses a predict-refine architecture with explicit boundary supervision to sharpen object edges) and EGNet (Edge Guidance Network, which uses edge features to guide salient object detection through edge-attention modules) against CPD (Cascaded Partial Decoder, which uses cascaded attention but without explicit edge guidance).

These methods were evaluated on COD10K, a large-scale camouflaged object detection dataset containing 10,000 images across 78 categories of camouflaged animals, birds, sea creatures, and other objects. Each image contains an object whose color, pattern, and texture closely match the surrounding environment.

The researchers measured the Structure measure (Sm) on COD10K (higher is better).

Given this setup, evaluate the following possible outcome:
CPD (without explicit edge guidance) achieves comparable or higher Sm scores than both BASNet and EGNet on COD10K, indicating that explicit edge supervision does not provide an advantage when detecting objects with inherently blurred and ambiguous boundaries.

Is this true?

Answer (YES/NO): YES